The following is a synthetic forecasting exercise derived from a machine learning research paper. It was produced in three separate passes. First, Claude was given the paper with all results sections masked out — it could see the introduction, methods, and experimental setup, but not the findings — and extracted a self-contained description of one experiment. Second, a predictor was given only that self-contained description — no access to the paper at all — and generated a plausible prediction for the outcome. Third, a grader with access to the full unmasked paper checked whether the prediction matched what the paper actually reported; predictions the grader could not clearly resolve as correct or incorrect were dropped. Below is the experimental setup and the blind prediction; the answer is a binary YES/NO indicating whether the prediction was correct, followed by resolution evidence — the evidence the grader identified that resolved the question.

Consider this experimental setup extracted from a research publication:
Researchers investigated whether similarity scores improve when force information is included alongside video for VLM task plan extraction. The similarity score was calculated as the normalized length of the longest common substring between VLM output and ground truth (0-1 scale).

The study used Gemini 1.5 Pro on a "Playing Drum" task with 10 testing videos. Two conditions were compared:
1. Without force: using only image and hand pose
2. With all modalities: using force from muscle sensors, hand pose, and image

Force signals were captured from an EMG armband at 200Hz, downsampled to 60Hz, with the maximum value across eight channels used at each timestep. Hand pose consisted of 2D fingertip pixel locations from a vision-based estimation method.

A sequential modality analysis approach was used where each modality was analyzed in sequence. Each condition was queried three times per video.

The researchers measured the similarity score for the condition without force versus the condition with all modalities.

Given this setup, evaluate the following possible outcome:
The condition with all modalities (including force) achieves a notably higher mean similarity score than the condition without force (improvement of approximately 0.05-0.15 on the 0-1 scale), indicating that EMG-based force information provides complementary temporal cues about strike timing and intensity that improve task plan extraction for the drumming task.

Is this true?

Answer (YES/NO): NO